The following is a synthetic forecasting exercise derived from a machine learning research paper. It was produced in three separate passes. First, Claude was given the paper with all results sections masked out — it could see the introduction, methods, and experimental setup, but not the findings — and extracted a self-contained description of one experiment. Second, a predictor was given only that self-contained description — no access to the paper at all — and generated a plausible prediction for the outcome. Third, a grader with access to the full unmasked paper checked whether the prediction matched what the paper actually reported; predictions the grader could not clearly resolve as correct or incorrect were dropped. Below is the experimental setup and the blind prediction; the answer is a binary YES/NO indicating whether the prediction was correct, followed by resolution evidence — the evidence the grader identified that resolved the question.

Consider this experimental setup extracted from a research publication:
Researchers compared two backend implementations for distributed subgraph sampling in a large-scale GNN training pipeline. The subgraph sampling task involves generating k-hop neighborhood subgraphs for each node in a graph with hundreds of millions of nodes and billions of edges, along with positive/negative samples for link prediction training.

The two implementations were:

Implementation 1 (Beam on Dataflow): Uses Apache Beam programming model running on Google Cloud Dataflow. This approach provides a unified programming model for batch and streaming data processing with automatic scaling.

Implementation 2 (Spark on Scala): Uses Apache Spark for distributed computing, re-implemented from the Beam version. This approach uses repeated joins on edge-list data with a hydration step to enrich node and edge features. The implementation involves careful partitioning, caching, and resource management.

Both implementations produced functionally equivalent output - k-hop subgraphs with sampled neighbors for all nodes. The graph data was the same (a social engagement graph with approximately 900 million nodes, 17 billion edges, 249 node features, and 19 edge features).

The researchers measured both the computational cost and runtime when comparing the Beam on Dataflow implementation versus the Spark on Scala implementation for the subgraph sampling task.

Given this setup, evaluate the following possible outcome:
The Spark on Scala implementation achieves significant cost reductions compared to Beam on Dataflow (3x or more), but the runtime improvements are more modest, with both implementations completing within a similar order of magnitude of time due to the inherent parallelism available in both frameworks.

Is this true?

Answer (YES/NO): NO